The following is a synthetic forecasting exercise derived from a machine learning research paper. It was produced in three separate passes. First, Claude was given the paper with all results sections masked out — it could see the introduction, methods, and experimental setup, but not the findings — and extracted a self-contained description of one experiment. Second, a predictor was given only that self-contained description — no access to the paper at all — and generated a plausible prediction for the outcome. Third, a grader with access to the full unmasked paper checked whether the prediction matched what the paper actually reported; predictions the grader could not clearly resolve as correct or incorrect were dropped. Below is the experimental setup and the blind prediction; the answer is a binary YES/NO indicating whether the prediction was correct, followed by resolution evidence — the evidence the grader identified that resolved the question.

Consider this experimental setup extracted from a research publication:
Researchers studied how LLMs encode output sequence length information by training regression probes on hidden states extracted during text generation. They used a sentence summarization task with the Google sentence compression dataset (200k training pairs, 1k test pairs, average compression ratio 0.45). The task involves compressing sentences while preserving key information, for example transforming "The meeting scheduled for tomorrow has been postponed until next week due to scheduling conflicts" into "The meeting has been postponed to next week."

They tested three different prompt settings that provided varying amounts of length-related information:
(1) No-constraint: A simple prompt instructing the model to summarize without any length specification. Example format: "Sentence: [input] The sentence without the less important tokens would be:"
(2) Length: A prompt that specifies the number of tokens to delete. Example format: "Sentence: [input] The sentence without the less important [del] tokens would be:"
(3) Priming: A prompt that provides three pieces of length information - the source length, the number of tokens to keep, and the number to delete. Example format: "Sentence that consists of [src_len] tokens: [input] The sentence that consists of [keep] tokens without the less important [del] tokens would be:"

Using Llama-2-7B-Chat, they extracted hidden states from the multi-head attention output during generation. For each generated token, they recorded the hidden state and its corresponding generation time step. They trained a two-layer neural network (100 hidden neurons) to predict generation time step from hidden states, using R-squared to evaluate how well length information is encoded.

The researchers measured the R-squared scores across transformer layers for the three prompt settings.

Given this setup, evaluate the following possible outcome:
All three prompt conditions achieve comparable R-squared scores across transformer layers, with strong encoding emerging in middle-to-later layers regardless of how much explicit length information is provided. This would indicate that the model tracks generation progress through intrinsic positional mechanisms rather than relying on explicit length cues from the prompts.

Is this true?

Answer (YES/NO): NO